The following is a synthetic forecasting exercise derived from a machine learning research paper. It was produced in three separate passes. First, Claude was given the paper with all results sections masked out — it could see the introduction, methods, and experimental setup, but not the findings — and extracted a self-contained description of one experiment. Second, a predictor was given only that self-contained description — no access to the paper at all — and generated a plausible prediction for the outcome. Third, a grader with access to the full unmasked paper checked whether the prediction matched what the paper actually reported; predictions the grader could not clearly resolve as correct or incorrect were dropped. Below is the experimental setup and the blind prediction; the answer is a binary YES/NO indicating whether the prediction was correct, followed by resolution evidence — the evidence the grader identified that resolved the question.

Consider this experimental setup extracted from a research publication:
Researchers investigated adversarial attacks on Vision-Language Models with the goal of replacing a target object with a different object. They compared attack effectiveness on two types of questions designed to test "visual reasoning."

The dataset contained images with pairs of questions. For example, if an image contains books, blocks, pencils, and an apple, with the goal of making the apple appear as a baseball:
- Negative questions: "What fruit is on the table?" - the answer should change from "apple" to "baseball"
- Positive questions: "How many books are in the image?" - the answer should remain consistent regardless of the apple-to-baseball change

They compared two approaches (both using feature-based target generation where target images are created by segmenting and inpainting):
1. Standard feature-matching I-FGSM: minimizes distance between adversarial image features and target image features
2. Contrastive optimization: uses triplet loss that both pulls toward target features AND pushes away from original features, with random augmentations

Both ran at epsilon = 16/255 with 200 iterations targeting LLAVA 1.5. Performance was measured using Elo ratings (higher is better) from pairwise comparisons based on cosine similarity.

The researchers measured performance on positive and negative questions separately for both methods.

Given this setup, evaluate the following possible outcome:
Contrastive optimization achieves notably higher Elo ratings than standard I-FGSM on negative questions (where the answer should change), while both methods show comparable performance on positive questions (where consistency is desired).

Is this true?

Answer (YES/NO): YES